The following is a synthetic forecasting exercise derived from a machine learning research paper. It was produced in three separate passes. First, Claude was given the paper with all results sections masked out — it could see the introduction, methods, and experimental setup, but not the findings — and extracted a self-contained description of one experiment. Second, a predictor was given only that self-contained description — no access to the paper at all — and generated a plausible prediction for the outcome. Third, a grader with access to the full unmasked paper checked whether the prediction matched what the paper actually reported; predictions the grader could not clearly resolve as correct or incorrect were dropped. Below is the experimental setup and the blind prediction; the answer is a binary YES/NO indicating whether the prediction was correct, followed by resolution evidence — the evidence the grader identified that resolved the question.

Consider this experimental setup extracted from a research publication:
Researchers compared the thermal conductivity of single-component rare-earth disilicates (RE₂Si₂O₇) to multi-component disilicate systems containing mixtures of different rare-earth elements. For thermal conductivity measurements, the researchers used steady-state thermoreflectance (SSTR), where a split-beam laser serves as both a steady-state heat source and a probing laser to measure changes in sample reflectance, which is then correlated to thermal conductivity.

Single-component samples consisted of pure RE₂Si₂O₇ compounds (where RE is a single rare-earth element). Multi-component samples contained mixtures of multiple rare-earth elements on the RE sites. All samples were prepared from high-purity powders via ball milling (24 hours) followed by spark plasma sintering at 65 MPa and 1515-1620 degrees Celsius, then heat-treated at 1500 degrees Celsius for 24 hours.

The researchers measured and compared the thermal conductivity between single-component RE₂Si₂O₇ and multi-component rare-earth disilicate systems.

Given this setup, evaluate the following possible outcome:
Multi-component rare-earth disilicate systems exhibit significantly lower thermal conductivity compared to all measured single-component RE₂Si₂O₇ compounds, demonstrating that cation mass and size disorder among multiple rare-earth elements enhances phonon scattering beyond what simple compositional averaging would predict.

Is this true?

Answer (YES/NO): NO